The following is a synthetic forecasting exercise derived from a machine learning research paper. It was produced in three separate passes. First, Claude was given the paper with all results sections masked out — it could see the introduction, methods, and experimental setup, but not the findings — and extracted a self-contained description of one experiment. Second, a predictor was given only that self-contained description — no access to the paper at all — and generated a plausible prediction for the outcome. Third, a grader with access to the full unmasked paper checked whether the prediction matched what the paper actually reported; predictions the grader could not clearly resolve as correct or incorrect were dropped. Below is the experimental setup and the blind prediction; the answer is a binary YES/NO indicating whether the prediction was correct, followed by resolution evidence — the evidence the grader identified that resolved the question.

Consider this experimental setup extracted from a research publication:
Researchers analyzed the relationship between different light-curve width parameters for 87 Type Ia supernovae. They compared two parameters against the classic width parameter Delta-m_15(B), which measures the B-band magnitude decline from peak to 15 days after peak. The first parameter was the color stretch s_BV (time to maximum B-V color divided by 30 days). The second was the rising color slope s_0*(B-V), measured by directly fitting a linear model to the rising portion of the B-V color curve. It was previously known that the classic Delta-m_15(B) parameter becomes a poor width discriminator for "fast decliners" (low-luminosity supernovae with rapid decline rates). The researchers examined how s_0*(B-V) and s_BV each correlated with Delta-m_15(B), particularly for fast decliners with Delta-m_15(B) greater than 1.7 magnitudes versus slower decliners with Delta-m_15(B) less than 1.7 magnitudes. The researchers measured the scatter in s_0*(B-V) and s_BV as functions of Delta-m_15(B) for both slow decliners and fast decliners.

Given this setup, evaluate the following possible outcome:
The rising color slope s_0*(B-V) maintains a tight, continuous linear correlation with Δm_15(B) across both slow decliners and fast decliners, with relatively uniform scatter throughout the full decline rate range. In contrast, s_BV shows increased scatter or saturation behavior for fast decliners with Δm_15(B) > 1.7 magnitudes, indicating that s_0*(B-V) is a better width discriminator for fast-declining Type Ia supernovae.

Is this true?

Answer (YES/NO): NO